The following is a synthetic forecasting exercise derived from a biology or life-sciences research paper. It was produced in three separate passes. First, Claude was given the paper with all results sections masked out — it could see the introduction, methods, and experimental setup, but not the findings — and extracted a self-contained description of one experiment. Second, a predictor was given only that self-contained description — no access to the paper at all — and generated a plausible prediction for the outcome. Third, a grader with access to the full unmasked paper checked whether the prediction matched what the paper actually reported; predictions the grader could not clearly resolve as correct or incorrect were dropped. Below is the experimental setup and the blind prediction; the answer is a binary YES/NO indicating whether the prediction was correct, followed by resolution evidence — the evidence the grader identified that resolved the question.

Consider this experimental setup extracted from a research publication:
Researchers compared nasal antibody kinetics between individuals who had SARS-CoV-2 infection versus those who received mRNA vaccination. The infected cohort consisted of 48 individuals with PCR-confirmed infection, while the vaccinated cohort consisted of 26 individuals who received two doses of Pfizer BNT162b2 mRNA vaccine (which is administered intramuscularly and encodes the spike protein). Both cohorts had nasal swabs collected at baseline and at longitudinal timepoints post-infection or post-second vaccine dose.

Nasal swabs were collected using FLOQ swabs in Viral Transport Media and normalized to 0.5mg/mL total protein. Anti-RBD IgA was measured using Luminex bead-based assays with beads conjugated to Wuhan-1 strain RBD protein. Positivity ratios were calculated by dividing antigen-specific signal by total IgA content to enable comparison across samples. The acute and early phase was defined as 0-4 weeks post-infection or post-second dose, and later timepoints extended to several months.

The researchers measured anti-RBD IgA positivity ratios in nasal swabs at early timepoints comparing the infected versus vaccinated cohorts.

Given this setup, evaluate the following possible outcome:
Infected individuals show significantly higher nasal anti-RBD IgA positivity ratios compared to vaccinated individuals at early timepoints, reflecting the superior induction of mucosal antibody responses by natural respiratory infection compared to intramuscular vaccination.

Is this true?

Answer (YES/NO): YES